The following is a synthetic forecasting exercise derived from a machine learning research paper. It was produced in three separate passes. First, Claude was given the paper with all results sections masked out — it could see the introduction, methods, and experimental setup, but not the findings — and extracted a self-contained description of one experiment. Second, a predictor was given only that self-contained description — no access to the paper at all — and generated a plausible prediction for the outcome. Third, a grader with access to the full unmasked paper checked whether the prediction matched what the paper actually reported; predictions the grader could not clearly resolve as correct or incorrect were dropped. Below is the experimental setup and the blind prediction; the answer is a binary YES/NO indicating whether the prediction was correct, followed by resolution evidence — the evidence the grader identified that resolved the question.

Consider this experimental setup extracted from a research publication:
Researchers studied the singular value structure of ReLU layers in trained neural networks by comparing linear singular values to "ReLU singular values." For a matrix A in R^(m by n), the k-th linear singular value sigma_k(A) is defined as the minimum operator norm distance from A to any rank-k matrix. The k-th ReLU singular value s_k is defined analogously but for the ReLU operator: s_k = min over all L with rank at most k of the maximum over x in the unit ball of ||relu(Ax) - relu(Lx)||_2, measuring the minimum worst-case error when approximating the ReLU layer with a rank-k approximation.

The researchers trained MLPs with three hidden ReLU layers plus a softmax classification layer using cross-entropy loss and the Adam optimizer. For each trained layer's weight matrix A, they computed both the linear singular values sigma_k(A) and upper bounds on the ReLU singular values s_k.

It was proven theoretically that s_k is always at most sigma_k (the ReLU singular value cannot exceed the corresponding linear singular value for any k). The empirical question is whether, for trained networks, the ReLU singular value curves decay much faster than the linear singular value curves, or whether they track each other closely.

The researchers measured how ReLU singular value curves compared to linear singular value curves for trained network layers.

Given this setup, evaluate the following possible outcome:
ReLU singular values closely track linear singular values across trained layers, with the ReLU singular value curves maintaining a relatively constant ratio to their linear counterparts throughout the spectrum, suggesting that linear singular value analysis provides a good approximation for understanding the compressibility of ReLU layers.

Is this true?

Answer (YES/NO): NO